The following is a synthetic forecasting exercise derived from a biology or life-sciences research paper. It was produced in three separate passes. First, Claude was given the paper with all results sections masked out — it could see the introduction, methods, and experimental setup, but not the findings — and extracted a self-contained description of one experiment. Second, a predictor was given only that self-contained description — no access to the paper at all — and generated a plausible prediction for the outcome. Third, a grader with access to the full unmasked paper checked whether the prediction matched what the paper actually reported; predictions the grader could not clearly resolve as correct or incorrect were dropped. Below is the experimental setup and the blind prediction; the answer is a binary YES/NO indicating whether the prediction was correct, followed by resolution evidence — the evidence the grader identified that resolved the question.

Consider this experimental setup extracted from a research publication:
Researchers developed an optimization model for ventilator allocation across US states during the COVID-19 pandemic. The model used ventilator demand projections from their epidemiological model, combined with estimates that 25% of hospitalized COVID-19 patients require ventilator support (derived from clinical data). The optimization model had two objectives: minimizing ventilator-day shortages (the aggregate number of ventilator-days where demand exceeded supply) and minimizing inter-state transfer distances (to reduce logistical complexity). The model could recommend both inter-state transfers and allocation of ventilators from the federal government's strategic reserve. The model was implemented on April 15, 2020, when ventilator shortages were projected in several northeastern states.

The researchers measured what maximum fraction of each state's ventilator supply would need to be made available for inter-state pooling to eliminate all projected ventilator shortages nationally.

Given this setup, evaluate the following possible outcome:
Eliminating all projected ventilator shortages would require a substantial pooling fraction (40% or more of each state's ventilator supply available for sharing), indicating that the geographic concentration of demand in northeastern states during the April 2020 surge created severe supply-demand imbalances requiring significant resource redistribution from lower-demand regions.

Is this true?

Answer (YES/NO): NO